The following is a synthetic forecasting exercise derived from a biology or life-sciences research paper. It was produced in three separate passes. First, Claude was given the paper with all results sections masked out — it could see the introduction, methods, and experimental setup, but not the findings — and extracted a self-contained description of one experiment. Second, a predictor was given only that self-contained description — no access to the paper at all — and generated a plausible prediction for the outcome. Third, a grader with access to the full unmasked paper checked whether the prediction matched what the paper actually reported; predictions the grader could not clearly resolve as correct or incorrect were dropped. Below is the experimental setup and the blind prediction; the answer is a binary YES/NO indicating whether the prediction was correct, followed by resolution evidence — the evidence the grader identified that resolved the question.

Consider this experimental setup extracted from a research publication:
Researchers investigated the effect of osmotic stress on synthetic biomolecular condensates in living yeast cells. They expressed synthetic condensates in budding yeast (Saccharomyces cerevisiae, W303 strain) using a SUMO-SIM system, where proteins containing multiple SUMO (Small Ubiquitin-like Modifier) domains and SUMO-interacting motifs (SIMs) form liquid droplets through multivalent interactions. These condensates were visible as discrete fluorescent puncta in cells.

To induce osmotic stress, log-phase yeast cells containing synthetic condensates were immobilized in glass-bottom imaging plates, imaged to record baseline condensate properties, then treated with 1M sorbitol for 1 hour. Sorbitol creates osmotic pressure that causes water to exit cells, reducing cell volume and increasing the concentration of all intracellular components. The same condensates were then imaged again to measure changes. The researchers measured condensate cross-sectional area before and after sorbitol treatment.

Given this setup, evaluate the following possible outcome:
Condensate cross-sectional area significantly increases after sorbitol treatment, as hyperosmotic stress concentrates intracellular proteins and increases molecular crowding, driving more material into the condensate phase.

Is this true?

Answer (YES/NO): NO